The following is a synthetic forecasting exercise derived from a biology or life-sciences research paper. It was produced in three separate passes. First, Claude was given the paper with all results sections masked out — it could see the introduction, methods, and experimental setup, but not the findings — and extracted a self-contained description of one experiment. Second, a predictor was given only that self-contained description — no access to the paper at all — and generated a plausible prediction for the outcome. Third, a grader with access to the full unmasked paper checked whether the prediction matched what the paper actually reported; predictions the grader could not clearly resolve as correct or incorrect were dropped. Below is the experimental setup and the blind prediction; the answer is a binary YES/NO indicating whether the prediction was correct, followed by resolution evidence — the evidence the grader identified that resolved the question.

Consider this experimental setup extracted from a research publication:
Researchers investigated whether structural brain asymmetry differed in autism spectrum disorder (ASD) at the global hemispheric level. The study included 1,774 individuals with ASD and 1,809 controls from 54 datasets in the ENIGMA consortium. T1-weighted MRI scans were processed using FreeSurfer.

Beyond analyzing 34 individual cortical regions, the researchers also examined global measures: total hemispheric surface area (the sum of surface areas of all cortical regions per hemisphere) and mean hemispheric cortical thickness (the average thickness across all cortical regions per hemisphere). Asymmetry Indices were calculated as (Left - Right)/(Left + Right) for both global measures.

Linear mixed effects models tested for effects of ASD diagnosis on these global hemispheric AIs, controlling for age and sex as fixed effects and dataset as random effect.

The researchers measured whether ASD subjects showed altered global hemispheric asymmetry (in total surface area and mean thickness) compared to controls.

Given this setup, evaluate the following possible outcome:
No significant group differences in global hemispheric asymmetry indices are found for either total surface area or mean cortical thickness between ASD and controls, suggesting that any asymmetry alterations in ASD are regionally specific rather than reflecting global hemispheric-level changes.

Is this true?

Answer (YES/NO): NO